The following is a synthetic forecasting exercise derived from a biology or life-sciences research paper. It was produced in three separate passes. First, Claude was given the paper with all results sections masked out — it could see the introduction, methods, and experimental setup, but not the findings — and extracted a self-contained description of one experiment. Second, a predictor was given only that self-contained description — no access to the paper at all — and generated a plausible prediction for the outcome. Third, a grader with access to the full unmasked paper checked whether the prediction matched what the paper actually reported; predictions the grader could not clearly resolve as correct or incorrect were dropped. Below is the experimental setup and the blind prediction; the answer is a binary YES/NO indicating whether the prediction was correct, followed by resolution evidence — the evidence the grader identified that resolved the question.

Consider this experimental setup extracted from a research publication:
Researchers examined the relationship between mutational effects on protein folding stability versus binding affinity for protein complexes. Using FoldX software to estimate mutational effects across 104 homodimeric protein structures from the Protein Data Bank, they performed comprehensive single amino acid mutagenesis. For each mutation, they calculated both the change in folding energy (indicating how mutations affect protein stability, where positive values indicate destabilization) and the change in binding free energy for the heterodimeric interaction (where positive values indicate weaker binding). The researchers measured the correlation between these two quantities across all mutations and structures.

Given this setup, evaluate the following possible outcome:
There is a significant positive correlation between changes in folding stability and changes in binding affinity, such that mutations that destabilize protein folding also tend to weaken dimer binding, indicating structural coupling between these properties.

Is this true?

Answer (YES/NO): NO